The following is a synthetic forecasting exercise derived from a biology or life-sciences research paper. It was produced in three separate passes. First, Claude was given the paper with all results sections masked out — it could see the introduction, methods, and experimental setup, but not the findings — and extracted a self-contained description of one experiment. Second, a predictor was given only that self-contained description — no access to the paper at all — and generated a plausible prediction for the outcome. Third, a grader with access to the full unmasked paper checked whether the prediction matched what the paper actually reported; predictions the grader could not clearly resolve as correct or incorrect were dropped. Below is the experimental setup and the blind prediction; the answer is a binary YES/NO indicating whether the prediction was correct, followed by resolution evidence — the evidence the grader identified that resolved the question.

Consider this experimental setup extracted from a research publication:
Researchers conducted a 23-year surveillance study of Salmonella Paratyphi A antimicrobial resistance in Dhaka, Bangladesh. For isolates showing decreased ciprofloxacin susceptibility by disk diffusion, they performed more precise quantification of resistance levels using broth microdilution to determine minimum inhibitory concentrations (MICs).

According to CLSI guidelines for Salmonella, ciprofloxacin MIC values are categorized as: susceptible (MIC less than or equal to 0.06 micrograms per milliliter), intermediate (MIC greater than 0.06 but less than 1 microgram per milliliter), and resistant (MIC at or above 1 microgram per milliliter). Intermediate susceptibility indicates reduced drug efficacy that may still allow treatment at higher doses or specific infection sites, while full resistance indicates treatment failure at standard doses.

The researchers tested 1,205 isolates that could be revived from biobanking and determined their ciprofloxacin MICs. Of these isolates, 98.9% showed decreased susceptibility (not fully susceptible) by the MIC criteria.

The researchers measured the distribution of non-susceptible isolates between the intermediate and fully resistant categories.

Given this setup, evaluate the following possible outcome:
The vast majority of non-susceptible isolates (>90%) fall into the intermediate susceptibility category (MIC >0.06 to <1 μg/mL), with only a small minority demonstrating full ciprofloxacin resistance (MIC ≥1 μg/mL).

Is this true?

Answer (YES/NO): YES